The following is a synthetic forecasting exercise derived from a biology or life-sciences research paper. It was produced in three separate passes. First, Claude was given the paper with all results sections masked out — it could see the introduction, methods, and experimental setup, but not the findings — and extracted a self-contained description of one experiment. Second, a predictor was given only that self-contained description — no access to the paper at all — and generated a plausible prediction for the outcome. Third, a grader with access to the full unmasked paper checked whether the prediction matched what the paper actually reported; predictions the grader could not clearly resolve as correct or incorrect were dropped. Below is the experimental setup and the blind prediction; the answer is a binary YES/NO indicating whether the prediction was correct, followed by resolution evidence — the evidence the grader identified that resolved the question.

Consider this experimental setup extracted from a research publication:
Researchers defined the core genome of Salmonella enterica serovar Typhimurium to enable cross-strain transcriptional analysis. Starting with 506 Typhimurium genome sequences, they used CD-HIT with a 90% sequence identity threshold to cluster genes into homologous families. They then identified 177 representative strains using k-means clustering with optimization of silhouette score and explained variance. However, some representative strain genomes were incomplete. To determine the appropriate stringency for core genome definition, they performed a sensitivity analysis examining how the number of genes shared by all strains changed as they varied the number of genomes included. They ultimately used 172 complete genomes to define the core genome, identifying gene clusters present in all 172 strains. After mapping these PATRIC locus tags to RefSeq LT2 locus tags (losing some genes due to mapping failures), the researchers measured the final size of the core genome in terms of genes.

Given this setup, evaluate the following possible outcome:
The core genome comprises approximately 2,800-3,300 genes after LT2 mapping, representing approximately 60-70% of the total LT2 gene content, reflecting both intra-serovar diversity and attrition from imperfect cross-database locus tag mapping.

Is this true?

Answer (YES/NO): NO